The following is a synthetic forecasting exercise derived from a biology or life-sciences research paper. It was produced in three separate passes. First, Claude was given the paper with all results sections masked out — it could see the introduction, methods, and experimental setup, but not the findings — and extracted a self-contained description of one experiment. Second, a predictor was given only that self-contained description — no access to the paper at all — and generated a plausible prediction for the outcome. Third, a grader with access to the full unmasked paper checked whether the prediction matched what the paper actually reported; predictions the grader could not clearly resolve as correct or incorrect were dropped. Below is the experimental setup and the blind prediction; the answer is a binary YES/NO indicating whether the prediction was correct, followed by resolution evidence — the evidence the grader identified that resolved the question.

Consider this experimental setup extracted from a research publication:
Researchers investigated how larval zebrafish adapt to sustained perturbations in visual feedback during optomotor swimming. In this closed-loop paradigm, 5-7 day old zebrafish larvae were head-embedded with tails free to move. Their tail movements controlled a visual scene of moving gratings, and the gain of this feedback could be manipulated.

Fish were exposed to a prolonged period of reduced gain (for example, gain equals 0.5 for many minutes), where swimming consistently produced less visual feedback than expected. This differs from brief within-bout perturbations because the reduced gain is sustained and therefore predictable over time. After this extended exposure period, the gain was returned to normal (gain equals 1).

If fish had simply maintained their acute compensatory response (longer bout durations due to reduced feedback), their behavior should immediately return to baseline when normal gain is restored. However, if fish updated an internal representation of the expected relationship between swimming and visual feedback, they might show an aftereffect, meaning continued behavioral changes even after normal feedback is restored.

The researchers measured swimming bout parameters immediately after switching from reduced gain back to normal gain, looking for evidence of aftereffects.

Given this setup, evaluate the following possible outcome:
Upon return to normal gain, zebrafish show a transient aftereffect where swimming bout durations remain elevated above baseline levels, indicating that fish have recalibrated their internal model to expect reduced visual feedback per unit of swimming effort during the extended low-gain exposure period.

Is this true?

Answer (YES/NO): NO